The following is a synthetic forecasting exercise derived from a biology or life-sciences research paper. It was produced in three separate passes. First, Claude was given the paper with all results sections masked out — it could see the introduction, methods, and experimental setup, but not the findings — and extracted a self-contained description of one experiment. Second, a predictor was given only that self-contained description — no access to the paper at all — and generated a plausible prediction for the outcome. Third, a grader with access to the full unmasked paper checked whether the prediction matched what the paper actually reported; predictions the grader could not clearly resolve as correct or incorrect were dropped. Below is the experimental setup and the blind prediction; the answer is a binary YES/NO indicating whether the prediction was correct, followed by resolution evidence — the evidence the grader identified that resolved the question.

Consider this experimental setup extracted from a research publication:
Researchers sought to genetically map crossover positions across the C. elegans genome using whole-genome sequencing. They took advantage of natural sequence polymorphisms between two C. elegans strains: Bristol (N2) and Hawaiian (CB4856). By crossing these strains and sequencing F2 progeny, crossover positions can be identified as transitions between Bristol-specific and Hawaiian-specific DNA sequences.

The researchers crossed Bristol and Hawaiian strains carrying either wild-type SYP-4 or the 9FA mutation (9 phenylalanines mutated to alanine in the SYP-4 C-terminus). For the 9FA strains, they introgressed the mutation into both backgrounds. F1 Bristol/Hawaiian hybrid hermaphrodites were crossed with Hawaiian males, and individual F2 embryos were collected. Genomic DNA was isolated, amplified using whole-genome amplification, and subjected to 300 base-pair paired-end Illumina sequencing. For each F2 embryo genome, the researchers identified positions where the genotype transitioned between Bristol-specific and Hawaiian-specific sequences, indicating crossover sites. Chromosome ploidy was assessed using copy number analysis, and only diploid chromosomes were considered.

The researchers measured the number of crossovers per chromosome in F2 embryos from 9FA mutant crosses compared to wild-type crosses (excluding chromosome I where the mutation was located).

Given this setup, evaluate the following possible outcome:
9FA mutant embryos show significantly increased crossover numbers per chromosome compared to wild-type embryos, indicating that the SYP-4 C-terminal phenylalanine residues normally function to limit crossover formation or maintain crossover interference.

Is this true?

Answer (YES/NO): YES